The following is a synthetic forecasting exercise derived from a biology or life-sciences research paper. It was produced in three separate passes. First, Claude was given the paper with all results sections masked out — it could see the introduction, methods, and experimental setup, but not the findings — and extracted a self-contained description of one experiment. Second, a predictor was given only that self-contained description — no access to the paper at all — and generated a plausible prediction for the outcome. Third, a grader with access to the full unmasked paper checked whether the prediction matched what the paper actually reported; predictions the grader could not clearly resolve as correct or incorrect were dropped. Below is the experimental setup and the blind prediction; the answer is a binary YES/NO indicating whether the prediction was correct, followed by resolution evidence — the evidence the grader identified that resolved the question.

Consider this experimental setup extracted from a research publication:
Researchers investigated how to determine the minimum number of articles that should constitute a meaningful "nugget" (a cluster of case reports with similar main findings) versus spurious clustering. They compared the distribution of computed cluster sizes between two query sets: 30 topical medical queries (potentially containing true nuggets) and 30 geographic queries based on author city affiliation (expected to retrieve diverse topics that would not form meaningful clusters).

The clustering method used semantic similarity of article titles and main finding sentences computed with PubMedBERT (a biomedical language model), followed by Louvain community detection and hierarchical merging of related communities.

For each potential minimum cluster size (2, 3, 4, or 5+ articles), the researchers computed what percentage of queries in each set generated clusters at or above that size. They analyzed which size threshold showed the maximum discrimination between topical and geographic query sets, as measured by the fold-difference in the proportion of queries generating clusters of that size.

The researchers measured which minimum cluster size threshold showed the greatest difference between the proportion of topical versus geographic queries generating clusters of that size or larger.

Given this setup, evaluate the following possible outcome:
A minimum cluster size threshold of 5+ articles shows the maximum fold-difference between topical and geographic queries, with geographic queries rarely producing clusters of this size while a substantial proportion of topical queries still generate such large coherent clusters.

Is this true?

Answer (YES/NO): NO